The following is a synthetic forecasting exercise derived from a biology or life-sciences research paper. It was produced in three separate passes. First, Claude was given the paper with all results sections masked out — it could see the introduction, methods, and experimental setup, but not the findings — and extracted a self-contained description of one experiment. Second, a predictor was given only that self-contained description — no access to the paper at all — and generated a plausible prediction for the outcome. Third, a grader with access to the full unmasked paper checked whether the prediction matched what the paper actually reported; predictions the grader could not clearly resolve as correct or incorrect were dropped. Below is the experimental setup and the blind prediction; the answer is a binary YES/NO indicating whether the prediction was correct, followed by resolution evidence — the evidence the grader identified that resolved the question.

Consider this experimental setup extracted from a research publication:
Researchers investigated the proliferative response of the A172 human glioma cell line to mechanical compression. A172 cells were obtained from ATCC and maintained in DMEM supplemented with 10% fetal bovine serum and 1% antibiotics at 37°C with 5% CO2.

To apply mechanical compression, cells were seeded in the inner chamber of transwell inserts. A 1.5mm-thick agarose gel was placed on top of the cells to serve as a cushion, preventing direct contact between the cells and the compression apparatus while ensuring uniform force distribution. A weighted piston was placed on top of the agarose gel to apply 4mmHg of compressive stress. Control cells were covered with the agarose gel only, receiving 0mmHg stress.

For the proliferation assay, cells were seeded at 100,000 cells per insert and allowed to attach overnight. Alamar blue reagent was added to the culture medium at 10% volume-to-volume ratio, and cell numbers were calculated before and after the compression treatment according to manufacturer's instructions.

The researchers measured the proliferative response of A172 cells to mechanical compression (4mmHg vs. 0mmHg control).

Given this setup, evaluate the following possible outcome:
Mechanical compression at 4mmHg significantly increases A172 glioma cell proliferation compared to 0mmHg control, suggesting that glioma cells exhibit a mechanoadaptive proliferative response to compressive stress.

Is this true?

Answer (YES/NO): NO